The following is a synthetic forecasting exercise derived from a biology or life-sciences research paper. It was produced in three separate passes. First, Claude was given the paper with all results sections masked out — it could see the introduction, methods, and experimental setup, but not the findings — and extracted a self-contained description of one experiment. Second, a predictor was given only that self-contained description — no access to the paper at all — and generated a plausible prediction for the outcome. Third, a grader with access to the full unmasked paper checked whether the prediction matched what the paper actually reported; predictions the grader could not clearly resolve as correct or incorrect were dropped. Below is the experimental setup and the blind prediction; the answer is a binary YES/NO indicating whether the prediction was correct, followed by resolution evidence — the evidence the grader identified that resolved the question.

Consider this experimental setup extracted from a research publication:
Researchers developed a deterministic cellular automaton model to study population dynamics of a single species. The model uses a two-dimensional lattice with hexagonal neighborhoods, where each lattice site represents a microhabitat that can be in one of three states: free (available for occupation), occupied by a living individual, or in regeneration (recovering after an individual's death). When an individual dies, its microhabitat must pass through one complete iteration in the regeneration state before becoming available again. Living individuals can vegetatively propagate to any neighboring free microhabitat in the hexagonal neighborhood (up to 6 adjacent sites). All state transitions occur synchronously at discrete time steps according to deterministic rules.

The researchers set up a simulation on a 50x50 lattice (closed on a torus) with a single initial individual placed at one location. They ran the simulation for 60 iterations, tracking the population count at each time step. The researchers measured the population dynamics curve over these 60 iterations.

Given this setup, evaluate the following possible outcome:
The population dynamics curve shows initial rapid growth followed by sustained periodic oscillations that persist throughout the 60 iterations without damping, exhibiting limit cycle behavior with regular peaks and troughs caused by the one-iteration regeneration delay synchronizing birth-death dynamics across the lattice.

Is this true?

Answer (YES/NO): NO